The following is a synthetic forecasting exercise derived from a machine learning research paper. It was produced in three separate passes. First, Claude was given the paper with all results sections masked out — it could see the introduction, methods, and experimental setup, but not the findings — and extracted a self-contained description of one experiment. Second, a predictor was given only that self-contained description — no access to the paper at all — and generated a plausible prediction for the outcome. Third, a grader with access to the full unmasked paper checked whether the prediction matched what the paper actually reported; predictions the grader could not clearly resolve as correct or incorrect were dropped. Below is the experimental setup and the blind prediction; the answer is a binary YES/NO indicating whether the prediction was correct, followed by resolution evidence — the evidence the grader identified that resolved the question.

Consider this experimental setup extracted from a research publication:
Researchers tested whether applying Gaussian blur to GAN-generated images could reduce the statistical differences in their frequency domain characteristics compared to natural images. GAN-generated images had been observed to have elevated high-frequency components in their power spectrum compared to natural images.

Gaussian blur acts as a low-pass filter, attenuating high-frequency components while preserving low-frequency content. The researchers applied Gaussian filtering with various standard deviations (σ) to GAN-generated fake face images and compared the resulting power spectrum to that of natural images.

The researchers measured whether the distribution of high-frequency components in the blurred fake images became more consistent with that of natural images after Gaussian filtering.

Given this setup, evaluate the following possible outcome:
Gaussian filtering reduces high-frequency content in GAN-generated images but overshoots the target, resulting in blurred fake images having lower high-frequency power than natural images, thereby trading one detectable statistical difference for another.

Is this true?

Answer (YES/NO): NO